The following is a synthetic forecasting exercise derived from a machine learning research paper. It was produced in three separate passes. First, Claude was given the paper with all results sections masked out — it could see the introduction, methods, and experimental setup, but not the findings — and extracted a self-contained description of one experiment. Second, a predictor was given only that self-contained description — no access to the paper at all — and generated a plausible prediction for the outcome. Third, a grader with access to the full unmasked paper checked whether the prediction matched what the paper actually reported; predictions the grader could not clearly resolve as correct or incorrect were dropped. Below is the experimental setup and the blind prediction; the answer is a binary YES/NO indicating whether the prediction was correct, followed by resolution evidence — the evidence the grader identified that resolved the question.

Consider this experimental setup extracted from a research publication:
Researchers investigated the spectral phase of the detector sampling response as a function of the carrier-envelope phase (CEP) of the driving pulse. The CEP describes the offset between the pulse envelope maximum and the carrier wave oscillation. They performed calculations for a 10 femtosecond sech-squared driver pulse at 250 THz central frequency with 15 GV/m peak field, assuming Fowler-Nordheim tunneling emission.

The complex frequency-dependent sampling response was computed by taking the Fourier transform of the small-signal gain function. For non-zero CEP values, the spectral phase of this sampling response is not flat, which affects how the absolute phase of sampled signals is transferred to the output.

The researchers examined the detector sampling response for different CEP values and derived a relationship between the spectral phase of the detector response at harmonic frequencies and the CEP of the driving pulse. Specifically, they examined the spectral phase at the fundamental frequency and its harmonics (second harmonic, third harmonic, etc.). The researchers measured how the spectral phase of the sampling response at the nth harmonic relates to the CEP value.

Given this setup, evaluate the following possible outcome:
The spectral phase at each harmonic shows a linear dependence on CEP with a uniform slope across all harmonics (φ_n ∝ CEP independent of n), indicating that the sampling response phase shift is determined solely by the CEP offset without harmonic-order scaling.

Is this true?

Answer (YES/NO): NO